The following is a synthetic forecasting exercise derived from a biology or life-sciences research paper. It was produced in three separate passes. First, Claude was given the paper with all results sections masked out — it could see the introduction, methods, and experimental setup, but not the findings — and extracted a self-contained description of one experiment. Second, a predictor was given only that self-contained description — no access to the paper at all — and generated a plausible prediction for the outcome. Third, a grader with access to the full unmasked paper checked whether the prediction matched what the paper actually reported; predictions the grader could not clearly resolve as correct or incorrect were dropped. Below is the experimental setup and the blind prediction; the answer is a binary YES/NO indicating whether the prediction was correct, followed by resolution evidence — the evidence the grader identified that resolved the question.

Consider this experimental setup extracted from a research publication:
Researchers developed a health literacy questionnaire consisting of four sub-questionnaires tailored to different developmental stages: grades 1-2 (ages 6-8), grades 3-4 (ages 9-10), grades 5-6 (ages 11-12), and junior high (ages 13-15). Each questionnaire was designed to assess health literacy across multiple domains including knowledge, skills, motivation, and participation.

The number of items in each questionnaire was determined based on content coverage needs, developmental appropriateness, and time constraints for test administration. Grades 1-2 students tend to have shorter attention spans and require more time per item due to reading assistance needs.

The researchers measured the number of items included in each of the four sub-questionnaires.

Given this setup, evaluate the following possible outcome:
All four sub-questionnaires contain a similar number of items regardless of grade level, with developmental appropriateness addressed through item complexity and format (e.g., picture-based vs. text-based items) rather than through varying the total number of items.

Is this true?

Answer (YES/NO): NO